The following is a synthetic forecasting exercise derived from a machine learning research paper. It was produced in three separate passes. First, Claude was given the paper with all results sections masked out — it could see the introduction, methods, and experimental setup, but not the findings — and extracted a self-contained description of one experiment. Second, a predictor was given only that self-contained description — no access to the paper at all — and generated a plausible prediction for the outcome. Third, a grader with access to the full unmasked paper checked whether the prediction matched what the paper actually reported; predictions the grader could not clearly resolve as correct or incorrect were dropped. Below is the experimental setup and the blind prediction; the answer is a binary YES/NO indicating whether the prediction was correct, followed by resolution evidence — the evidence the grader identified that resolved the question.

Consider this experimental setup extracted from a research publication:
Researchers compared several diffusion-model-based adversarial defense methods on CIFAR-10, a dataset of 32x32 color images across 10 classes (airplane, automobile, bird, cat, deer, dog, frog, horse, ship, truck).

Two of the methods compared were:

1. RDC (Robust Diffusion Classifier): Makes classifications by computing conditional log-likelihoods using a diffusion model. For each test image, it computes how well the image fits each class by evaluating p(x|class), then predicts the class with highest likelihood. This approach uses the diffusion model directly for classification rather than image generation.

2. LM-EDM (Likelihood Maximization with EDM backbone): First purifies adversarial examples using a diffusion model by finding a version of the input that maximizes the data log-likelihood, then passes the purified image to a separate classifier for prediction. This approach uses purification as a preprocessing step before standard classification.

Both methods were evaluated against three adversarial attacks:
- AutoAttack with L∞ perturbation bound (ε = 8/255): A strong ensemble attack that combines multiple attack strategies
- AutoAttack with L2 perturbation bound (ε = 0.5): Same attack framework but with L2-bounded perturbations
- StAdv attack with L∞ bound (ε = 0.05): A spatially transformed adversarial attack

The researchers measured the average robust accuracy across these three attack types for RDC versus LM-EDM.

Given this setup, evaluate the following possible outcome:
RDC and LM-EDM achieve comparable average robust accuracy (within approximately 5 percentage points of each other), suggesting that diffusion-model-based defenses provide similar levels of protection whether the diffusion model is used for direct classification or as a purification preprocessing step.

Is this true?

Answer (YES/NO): YES